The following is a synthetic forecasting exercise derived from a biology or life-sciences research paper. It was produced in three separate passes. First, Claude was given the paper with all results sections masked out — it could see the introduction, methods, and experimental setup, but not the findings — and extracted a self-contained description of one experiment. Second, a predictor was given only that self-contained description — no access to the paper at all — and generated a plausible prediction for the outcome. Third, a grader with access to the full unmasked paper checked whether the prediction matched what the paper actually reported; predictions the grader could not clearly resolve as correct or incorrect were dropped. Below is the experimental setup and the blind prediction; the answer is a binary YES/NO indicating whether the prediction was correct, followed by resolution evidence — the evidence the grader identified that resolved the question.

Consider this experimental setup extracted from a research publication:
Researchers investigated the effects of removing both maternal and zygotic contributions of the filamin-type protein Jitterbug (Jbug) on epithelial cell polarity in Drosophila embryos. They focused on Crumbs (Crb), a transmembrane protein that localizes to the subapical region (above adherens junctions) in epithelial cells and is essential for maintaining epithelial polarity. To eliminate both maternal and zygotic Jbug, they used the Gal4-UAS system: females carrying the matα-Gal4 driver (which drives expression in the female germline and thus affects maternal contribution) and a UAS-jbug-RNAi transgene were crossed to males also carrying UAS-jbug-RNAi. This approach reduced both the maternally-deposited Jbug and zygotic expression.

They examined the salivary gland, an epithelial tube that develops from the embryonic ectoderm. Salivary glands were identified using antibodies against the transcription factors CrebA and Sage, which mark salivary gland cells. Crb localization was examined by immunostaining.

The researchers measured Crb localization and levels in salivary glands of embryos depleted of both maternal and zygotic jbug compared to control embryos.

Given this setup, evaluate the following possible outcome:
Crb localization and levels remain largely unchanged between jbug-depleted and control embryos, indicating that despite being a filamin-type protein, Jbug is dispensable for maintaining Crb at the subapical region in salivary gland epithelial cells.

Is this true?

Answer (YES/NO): NO